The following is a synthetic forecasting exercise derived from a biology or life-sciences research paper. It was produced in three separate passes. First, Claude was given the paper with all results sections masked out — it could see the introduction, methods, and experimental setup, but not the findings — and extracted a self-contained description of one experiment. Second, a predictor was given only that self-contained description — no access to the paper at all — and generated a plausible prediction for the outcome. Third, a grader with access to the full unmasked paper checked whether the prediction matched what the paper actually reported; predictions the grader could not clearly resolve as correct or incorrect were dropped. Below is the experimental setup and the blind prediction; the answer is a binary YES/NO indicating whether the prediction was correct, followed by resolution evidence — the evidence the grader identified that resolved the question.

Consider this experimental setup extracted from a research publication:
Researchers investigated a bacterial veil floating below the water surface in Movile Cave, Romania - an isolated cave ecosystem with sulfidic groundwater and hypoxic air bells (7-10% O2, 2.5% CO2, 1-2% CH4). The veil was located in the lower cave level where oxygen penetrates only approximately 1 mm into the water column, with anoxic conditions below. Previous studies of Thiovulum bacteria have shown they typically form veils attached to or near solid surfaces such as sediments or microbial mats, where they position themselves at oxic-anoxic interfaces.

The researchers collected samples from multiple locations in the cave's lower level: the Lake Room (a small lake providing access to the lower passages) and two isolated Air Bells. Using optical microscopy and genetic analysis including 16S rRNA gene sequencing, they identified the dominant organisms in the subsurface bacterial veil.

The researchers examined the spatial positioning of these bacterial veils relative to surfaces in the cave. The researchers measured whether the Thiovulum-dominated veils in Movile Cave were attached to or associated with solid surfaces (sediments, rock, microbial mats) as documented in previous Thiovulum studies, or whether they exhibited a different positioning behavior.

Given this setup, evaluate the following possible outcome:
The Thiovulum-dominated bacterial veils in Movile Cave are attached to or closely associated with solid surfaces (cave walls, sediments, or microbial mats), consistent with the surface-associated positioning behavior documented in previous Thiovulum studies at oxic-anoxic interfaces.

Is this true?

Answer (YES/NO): NO